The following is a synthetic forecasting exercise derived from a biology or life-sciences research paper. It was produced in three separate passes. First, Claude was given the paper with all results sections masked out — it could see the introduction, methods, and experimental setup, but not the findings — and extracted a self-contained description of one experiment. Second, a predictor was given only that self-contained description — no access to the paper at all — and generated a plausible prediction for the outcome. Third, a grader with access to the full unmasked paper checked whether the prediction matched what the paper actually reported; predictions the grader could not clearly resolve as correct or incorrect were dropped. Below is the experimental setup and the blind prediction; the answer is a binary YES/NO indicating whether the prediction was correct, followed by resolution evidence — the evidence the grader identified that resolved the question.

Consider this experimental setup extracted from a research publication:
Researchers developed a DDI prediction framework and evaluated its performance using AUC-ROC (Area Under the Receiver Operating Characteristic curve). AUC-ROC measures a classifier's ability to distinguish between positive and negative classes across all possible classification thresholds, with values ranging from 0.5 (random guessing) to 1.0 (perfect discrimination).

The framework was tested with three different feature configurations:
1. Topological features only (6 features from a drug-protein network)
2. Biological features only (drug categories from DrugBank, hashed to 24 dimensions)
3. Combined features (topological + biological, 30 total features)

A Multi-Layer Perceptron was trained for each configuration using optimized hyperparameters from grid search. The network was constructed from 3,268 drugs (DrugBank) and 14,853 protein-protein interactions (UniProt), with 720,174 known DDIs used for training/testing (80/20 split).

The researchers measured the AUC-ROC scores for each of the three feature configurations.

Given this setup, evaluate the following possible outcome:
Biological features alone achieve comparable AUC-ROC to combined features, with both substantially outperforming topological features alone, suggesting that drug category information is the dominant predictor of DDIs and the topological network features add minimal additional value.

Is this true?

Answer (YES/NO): YES